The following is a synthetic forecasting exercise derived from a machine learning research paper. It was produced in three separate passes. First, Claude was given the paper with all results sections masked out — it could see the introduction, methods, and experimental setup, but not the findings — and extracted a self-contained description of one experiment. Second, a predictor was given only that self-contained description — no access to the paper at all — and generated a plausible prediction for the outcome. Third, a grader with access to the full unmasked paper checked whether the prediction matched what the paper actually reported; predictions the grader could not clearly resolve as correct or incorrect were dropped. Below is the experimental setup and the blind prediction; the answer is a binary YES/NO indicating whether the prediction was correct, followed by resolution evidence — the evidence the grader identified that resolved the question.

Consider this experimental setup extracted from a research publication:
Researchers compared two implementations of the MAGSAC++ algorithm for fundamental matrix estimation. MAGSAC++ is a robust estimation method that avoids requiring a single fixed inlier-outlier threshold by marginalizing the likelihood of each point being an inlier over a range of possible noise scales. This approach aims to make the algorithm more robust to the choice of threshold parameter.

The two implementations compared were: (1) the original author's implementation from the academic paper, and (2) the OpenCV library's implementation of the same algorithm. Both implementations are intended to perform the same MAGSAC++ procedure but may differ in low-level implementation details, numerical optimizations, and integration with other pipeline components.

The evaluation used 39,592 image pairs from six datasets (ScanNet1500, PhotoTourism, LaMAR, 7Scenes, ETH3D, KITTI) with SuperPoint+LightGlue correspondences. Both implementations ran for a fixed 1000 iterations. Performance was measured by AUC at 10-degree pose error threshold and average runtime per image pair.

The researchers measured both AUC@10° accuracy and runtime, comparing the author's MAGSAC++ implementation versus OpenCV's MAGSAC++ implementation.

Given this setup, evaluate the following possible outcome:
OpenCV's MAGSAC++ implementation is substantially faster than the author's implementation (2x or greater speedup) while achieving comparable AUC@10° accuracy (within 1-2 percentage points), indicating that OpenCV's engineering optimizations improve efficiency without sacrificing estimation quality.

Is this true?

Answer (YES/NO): NO